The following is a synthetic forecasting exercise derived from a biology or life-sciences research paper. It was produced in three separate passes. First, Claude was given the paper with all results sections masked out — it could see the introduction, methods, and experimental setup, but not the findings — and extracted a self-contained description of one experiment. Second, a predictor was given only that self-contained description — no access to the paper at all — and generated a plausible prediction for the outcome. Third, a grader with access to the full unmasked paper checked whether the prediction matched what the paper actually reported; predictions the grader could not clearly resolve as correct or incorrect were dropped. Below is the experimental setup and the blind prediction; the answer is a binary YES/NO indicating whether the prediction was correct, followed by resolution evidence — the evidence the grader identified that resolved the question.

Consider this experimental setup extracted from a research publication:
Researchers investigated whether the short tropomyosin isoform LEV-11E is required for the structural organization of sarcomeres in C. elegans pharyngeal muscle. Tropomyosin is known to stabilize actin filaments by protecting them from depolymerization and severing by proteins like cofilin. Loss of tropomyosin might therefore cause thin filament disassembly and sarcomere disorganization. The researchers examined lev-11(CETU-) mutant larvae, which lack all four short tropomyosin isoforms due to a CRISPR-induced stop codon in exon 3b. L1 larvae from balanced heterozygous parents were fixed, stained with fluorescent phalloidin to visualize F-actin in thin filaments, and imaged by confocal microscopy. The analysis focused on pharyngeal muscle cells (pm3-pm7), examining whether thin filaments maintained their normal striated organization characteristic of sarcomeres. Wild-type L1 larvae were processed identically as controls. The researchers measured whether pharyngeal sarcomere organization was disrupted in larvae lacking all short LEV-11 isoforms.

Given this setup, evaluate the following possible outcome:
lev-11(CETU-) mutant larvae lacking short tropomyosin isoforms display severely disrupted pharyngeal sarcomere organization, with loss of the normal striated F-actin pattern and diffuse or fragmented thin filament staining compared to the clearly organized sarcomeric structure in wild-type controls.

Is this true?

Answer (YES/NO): NO